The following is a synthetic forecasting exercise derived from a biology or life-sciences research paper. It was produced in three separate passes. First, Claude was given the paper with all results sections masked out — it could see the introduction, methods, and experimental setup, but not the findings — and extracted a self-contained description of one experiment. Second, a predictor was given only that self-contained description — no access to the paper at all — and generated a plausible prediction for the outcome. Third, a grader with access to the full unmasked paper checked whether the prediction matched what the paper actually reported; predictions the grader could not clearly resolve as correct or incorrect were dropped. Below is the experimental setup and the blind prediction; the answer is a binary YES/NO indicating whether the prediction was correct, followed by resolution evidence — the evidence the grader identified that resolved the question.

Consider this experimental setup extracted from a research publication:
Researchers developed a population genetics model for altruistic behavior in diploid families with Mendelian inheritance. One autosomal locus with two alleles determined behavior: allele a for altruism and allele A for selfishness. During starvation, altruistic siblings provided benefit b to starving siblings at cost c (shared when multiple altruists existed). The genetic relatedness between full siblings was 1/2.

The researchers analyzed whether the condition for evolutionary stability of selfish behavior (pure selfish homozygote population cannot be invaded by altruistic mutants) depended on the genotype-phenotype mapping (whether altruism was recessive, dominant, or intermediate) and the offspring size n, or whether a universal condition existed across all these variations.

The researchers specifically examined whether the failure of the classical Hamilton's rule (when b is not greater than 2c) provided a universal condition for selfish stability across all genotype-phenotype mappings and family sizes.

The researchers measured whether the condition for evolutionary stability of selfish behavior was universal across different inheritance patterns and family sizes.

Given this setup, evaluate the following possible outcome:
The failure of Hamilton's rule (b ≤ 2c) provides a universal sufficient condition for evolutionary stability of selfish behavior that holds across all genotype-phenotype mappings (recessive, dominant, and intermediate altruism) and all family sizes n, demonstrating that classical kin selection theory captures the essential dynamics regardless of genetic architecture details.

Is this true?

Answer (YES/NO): YES